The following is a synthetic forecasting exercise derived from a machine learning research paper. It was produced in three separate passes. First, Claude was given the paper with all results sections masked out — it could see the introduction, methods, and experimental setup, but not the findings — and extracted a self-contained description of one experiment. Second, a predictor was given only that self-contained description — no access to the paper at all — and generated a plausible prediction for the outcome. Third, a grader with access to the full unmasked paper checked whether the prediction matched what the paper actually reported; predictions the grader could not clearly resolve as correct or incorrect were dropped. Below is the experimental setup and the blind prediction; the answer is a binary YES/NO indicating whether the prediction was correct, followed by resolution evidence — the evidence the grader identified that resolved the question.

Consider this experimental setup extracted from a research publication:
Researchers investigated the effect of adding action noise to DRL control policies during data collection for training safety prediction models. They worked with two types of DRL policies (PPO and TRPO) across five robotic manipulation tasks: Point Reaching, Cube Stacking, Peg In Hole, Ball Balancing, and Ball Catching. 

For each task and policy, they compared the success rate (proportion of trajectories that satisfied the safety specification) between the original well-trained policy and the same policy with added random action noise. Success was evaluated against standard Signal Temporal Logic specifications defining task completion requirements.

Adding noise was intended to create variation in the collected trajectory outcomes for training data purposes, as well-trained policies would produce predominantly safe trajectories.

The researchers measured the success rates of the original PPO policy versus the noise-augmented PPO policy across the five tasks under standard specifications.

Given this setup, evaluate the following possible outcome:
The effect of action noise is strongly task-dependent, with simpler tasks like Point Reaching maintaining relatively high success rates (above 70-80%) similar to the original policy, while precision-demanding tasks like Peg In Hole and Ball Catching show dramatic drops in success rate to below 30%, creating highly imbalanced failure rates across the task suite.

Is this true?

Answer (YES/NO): NO